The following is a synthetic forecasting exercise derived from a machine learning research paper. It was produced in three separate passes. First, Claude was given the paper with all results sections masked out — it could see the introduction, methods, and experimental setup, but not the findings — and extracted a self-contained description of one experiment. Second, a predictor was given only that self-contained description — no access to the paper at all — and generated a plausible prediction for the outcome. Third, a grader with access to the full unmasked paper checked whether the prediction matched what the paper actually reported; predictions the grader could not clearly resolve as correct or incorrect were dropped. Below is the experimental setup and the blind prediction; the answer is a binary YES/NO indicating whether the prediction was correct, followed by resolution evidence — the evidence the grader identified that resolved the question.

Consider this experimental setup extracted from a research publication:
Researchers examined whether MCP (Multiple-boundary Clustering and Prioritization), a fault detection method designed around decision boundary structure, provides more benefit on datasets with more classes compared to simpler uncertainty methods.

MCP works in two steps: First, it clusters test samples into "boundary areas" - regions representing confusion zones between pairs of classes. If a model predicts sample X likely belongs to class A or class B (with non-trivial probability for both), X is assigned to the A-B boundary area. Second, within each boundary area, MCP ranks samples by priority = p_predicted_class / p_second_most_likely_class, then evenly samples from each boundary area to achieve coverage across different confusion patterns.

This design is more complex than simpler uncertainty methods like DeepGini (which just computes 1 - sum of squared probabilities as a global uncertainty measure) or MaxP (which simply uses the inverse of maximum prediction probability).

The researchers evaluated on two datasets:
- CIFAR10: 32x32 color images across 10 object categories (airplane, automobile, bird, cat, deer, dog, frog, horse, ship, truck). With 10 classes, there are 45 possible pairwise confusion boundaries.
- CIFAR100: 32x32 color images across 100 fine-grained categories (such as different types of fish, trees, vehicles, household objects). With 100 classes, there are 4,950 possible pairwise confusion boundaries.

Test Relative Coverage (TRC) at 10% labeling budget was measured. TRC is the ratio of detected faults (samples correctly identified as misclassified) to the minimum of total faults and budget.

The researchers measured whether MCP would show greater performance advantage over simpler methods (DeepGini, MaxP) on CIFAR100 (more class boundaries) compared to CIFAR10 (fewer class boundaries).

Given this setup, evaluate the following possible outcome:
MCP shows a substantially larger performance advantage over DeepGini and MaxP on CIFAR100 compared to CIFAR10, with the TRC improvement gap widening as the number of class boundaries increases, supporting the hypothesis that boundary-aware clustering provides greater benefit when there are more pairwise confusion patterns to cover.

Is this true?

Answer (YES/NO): NO